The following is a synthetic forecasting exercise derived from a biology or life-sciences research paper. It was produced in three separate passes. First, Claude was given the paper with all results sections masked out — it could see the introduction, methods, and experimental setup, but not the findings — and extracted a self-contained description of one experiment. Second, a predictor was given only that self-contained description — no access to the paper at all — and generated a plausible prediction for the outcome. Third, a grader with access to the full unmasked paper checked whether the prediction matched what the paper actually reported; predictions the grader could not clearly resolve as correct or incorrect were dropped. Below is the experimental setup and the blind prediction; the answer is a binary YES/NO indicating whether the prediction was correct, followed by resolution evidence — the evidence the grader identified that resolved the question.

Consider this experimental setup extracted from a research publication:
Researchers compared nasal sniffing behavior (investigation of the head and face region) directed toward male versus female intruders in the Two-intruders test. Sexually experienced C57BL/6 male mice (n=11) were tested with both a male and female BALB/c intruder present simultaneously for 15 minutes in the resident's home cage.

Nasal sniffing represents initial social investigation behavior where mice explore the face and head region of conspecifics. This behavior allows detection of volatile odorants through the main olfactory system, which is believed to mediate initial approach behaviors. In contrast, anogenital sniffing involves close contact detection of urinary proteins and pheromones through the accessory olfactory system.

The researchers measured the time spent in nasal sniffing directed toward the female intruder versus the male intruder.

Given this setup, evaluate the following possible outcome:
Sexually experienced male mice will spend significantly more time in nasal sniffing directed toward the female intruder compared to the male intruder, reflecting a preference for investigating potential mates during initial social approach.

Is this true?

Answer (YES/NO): NO